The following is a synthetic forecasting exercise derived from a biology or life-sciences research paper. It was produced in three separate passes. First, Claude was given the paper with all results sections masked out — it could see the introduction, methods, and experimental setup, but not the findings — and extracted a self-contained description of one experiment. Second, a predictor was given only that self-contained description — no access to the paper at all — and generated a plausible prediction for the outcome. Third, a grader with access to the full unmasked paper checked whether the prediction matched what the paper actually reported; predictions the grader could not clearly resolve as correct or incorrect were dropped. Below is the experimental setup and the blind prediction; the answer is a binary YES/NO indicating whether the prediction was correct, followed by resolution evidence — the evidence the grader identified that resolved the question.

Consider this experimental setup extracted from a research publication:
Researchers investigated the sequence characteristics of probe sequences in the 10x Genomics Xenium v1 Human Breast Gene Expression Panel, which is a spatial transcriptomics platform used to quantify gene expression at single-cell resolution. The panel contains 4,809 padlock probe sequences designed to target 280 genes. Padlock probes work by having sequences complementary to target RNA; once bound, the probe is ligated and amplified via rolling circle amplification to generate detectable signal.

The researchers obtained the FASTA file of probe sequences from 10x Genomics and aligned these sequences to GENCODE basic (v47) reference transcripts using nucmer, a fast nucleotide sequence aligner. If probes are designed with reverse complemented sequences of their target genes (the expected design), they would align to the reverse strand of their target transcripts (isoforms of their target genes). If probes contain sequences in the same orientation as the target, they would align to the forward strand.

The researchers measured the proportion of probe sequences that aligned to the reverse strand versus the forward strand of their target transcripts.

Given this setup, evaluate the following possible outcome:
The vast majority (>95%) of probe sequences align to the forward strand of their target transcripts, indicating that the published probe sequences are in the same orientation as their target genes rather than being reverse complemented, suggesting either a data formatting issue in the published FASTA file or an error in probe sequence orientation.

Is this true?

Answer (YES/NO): NO